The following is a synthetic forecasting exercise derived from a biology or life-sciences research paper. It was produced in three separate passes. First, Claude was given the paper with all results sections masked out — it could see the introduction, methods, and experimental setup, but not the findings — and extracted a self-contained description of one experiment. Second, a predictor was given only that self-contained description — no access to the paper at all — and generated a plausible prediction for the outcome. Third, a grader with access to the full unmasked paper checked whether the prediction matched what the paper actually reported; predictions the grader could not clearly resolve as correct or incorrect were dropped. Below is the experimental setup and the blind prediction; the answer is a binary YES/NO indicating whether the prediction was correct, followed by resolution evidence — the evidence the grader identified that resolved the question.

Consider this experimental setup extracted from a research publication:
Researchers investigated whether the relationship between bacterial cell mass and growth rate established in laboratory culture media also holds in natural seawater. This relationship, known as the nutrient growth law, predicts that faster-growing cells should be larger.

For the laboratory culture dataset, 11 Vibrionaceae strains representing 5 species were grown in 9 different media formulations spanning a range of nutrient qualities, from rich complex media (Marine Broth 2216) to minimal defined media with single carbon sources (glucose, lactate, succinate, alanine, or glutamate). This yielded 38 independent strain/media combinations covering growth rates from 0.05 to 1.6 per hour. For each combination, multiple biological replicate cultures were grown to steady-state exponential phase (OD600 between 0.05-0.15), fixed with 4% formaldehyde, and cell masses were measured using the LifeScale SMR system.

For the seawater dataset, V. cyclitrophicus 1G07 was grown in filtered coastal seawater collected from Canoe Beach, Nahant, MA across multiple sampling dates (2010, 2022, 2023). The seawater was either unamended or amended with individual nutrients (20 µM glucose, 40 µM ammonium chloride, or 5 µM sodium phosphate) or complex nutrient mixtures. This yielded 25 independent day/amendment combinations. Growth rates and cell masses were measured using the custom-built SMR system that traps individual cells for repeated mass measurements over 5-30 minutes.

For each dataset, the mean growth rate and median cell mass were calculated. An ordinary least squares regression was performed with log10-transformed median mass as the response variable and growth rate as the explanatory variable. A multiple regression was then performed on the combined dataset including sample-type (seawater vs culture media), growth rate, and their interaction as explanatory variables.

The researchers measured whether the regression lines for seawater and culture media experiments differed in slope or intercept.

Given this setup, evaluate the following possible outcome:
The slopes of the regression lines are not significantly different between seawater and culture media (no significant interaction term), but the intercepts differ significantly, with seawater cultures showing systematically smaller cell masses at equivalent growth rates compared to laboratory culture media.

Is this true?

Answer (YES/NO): NO